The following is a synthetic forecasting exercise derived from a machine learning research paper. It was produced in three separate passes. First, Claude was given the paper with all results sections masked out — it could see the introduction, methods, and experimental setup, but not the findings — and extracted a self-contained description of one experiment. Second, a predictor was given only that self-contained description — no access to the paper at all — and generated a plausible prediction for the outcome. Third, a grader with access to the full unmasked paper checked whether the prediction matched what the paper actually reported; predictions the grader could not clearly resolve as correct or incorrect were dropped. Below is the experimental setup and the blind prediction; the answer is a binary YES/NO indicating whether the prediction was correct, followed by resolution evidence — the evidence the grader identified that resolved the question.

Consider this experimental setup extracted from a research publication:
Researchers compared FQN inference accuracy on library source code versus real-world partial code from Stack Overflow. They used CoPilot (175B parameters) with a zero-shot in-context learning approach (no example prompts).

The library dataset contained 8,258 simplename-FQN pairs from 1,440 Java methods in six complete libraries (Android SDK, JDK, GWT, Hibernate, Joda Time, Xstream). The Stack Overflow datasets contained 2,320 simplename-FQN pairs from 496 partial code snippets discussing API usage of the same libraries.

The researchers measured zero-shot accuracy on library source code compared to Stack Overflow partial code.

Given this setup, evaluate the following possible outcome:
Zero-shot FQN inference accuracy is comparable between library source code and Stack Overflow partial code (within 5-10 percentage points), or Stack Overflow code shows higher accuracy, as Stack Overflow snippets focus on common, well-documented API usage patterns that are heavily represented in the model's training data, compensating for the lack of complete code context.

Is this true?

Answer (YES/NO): YES